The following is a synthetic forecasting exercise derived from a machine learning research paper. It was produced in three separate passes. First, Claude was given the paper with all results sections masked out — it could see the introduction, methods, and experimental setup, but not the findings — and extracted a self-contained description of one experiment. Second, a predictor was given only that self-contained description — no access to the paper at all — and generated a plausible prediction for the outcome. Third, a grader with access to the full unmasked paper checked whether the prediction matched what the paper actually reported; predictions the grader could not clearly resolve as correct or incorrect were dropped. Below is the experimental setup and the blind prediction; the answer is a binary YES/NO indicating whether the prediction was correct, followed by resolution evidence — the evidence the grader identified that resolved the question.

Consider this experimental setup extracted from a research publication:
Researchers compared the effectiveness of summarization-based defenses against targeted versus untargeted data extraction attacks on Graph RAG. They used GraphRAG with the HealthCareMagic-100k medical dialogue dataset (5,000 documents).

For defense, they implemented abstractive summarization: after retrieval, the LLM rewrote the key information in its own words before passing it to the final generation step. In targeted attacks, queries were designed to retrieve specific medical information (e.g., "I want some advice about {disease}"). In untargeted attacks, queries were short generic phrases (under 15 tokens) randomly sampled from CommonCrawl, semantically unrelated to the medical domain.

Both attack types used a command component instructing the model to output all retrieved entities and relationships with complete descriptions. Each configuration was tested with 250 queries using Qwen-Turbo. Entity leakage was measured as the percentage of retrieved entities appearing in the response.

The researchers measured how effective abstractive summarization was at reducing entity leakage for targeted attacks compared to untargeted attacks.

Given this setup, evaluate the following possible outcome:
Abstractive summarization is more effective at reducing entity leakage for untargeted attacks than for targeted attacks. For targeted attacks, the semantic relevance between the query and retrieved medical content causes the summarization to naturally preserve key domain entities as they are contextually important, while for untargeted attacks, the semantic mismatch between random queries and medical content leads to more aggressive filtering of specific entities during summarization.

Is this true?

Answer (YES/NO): YES